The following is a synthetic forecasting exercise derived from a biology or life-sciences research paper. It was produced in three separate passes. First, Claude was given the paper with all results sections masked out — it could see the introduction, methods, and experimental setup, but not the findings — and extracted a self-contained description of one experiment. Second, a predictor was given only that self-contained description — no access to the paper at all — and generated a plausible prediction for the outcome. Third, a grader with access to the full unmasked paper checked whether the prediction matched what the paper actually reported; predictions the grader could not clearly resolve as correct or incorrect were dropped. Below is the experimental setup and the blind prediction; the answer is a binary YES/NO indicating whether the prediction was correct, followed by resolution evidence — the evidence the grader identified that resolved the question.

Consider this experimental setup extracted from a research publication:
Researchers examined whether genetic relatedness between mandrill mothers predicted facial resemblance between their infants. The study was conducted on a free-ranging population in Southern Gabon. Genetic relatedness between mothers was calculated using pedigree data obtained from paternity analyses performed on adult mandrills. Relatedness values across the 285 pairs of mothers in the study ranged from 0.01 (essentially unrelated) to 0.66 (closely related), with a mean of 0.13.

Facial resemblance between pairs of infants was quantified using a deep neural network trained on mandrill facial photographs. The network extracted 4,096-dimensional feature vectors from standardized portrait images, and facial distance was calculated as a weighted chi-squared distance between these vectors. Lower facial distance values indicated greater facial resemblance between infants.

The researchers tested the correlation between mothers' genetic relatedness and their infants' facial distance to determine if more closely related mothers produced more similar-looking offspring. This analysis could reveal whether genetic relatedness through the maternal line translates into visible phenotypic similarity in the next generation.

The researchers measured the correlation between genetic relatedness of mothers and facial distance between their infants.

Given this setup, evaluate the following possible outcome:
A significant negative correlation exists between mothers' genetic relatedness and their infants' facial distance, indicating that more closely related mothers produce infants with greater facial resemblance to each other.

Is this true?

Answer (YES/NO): NO